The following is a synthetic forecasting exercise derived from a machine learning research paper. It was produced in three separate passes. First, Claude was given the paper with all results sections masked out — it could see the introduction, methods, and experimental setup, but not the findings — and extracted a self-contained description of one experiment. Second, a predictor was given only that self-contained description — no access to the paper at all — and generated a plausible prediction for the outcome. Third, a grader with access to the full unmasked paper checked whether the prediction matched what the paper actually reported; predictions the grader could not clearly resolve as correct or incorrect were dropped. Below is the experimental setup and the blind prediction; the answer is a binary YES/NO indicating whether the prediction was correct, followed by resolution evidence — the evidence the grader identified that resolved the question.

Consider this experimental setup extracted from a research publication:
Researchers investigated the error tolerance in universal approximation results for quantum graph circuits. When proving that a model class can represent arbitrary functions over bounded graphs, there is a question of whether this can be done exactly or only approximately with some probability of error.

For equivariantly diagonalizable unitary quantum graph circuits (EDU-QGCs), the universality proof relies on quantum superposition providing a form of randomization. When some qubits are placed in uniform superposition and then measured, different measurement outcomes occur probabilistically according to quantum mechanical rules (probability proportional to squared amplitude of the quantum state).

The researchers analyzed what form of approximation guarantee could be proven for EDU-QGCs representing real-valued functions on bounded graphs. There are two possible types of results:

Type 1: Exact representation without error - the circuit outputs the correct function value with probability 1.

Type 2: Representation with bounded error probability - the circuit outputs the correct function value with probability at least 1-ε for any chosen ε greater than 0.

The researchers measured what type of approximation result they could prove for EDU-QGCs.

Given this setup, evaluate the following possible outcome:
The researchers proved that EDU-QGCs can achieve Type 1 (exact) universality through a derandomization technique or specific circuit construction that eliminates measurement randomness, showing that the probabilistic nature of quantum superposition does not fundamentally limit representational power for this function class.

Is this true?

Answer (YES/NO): NO